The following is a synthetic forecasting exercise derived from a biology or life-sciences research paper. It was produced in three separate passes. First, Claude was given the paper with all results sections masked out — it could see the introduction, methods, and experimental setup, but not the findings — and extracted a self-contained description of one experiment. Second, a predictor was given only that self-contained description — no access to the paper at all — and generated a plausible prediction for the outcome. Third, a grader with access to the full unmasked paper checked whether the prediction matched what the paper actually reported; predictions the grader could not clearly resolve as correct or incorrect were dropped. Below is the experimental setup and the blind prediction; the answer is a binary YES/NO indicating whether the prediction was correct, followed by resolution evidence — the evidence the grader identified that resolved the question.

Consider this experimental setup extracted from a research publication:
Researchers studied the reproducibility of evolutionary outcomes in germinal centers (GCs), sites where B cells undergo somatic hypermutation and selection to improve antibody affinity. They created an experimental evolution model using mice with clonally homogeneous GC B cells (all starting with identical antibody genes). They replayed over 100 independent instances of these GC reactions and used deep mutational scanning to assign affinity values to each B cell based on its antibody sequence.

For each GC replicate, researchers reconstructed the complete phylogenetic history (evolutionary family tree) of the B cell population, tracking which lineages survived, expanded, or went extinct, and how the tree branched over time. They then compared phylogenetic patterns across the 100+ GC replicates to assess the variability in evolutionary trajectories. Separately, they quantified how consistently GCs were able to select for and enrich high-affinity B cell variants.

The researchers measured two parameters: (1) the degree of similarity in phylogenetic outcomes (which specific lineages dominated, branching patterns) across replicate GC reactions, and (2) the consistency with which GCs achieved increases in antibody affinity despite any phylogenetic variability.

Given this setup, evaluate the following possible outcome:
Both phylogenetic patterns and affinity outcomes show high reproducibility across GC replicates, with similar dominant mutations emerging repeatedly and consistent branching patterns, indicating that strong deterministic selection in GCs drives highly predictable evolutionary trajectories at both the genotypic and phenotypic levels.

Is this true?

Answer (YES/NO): NO